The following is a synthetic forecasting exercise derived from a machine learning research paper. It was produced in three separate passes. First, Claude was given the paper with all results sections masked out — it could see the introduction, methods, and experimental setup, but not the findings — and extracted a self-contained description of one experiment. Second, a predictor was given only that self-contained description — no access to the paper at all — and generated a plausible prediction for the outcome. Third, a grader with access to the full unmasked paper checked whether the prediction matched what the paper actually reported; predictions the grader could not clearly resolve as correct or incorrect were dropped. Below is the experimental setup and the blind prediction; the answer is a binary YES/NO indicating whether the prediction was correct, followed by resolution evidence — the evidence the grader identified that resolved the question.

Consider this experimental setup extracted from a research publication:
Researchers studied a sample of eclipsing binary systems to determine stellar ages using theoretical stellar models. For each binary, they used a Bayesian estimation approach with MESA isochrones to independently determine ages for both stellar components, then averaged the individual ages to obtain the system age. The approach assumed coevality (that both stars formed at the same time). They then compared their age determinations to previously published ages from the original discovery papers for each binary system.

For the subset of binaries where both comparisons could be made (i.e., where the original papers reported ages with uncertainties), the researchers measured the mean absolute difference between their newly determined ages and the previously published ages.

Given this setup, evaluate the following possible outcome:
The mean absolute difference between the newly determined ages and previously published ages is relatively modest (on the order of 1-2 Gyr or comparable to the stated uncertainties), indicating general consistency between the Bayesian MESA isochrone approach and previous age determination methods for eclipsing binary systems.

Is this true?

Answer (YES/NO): YES